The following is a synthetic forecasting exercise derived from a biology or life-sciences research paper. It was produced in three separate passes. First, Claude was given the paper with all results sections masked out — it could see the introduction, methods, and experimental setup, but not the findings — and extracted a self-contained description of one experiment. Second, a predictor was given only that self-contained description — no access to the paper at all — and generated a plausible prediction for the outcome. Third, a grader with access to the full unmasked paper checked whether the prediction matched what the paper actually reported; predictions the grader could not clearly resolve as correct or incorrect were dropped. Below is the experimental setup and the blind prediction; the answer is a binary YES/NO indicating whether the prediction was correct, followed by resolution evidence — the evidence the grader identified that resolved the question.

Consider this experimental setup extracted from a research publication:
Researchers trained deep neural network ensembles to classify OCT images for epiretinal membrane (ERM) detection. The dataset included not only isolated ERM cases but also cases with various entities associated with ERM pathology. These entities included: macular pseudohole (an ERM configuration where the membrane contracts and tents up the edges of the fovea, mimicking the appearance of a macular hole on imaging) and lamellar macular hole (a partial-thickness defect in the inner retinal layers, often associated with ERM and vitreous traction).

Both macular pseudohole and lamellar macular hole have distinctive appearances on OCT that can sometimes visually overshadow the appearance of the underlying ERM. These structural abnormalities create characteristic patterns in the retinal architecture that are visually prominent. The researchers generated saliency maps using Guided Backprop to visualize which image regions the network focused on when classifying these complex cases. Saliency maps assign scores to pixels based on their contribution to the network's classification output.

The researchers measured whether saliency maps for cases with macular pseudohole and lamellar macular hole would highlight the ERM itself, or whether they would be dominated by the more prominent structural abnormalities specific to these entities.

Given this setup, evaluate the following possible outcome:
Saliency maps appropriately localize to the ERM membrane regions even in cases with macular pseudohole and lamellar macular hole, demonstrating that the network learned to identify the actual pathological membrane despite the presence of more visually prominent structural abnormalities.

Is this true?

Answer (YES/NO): YES